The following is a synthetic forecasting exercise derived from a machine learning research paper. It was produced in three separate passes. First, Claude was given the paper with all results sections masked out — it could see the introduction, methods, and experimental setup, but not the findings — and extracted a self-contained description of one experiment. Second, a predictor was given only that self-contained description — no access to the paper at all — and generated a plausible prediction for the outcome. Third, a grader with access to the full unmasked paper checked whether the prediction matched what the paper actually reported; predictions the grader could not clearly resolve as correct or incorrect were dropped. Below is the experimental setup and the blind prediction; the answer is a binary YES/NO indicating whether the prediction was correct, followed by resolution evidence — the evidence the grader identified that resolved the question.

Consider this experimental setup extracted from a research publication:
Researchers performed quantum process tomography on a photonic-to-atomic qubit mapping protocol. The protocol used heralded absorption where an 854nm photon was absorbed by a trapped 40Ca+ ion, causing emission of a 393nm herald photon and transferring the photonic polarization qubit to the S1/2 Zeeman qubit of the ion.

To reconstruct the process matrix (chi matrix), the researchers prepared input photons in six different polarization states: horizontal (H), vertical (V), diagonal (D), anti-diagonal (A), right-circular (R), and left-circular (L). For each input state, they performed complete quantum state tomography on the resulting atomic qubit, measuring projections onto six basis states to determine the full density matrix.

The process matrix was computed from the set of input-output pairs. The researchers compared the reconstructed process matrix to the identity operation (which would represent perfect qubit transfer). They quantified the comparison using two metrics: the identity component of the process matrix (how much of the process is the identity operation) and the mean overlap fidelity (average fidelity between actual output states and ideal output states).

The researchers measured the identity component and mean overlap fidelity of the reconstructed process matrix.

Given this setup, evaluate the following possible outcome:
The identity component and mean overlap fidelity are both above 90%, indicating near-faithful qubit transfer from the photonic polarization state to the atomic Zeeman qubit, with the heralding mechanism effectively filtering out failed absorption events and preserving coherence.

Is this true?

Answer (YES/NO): YES